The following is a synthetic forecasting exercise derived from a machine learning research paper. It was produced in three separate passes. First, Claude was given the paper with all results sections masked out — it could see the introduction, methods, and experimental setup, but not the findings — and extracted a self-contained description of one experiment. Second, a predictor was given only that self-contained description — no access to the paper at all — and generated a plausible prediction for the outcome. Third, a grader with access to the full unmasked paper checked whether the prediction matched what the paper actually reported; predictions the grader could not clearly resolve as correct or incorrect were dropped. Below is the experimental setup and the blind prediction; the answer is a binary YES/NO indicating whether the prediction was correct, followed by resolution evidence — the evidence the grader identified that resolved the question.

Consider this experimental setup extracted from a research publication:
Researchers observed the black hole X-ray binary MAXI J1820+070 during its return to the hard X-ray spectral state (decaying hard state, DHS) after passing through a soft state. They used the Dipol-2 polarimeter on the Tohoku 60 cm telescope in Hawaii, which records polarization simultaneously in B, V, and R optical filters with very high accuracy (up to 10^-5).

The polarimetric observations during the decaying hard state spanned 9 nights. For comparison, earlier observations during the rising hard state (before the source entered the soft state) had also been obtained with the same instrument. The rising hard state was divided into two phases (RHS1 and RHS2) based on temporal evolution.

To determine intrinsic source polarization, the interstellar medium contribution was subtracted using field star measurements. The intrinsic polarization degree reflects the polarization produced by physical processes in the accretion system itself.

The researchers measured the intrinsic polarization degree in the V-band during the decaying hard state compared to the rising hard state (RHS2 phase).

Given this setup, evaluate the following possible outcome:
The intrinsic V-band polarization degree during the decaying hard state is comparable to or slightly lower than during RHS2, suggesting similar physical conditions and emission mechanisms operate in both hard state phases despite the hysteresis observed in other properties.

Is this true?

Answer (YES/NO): NO